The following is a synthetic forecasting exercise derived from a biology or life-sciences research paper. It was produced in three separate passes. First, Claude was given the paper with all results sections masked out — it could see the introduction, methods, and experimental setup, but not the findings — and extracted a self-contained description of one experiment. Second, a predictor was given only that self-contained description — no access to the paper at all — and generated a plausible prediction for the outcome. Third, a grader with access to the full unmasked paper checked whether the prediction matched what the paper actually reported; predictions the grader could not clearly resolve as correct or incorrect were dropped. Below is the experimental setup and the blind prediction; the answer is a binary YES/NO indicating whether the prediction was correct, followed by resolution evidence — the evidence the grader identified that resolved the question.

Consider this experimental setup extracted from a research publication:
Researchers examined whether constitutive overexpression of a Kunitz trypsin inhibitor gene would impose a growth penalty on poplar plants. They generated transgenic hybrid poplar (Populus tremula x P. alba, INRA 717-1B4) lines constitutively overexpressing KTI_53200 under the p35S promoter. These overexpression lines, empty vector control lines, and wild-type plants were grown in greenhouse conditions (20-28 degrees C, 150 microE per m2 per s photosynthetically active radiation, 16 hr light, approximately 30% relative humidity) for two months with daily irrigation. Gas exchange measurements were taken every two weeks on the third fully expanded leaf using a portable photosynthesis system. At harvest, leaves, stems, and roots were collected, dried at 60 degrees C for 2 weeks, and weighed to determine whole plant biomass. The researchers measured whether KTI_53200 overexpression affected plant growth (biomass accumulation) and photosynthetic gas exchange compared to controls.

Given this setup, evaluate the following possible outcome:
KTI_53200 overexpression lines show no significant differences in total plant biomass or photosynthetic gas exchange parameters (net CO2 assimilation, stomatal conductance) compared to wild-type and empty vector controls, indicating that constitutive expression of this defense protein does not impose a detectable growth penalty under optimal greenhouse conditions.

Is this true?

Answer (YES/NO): YES